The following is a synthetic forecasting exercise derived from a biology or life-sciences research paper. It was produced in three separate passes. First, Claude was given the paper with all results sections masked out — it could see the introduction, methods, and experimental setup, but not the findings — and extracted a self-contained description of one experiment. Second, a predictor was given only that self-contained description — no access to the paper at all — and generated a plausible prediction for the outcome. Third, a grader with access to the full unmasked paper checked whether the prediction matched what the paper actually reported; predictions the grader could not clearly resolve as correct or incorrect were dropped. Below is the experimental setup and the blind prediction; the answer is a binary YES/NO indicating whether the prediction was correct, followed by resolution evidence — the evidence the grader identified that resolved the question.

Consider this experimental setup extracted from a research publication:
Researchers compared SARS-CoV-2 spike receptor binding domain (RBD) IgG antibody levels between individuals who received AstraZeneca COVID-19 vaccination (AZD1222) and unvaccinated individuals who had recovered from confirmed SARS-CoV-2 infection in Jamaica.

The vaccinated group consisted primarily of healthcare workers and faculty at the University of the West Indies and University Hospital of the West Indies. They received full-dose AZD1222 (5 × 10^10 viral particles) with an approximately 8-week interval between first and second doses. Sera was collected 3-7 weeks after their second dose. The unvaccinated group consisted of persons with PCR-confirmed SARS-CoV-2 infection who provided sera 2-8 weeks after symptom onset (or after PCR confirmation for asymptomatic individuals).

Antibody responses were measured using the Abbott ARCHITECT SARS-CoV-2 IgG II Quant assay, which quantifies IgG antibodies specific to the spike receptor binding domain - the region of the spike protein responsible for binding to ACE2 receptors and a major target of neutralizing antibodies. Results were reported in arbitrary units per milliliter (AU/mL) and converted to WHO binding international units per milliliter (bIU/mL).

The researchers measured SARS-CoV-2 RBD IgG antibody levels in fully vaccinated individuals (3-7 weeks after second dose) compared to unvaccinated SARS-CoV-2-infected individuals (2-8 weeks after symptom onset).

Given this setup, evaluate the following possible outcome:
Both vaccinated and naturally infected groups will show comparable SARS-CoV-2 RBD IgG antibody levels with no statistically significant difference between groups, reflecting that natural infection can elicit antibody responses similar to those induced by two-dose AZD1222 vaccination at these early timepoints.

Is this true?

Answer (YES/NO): NO